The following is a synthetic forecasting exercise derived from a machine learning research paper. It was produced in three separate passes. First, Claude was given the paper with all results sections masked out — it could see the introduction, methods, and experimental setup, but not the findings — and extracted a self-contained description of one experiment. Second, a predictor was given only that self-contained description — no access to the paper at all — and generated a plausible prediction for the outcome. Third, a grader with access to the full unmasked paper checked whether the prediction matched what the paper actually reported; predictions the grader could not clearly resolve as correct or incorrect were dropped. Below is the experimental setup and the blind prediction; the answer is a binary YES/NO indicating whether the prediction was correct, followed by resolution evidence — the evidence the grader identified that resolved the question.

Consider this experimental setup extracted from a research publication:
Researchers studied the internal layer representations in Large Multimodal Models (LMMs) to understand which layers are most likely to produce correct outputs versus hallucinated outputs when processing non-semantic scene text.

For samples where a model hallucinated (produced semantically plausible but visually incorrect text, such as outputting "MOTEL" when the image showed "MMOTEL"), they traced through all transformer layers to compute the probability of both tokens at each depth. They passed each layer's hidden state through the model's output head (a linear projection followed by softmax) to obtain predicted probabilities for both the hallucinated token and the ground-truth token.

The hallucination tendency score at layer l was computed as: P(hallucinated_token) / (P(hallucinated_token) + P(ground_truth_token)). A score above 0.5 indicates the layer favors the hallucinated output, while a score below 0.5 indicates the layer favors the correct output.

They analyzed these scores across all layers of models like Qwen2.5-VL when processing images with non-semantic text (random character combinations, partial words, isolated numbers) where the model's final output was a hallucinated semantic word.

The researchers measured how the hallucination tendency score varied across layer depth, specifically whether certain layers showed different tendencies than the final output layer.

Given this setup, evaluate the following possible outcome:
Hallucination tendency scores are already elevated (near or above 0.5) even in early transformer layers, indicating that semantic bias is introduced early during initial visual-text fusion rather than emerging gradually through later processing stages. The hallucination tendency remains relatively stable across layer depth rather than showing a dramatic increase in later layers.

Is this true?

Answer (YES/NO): NO